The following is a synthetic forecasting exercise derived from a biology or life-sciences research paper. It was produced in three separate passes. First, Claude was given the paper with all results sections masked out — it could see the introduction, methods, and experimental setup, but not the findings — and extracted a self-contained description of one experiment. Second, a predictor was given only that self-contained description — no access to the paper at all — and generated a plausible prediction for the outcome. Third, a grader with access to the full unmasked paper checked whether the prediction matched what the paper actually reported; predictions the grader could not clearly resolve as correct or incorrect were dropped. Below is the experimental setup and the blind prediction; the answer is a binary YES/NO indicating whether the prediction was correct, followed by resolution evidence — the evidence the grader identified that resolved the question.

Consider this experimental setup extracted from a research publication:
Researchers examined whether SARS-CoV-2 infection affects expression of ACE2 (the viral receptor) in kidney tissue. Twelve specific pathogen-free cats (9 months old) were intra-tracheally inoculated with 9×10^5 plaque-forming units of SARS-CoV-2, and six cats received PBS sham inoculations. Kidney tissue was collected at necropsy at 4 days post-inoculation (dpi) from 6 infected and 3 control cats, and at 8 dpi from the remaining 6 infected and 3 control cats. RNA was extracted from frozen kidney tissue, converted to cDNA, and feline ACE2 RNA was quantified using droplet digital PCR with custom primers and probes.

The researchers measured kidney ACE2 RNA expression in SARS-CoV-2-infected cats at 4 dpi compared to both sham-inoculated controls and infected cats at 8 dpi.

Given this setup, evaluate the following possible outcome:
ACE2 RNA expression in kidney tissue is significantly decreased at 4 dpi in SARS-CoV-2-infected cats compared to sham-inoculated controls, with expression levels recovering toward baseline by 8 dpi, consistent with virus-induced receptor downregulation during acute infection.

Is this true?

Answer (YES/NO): NO